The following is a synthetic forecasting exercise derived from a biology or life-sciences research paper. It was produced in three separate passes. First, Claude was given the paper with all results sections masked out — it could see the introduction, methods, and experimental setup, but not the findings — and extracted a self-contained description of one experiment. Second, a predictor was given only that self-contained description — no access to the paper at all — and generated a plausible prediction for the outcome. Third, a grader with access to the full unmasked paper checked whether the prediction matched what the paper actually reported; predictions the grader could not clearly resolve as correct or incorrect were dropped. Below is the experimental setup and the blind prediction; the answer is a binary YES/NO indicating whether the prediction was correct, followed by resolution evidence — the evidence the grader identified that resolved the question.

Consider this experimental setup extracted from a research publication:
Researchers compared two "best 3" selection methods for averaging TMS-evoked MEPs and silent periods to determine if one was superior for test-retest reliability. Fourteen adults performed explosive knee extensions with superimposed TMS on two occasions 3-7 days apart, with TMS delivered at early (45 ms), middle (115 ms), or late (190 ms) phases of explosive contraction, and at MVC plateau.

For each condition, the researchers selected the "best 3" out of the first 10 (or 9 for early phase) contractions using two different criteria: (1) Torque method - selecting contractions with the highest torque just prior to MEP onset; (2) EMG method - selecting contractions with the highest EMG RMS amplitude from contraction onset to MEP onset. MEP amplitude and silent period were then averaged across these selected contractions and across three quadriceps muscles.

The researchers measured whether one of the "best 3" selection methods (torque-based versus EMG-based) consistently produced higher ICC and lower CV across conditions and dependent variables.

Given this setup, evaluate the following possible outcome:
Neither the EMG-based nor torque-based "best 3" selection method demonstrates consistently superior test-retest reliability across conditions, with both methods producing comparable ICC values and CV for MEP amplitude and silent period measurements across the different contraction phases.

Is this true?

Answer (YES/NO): YES